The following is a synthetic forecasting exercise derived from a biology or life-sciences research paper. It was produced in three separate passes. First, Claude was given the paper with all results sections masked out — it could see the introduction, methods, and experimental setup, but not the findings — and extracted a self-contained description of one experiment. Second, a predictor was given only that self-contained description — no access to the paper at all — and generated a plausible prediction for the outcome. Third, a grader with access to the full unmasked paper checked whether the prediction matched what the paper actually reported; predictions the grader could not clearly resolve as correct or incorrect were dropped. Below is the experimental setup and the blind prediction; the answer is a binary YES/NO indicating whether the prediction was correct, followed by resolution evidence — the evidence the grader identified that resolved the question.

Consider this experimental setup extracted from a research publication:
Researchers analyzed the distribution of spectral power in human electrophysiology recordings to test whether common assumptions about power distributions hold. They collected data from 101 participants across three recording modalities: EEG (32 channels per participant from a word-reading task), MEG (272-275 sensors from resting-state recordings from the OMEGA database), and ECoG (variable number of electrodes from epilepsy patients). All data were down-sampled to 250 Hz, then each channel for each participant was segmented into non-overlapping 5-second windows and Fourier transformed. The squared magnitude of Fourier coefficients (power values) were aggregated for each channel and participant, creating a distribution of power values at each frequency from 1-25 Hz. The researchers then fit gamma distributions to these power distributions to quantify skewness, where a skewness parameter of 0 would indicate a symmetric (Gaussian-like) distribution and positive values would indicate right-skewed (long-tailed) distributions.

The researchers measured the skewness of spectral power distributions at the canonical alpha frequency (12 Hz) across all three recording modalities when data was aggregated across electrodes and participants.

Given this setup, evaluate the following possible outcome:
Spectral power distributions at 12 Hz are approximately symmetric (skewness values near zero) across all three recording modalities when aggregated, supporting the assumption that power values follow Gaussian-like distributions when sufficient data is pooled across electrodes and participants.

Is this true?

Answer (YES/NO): NO